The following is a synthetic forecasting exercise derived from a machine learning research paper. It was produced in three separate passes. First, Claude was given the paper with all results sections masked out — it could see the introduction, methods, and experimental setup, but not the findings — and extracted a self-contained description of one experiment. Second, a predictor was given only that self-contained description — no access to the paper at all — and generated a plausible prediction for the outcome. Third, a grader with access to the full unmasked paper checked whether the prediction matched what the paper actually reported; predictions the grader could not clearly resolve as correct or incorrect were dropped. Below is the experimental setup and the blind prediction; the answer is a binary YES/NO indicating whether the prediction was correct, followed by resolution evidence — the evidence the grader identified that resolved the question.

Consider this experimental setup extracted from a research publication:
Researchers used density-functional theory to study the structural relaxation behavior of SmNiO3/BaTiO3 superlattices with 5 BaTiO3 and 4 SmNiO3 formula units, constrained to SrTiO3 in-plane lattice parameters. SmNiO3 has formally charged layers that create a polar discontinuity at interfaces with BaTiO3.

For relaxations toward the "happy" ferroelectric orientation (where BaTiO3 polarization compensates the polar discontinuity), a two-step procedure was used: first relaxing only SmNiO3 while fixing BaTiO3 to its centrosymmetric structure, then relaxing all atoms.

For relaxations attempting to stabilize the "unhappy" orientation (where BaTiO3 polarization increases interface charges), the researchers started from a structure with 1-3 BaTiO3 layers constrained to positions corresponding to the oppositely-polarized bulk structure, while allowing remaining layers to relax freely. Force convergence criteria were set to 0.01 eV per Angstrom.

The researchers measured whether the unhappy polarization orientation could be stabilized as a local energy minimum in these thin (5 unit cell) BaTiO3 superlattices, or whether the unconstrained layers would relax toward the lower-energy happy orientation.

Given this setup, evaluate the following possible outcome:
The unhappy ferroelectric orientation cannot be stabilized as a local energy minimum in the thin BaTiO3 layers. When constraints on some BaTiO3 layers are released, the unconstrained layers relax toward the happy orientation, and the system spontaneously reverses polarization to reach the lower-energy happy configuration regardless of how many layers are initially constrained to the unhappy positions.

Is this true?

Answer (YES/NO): YES